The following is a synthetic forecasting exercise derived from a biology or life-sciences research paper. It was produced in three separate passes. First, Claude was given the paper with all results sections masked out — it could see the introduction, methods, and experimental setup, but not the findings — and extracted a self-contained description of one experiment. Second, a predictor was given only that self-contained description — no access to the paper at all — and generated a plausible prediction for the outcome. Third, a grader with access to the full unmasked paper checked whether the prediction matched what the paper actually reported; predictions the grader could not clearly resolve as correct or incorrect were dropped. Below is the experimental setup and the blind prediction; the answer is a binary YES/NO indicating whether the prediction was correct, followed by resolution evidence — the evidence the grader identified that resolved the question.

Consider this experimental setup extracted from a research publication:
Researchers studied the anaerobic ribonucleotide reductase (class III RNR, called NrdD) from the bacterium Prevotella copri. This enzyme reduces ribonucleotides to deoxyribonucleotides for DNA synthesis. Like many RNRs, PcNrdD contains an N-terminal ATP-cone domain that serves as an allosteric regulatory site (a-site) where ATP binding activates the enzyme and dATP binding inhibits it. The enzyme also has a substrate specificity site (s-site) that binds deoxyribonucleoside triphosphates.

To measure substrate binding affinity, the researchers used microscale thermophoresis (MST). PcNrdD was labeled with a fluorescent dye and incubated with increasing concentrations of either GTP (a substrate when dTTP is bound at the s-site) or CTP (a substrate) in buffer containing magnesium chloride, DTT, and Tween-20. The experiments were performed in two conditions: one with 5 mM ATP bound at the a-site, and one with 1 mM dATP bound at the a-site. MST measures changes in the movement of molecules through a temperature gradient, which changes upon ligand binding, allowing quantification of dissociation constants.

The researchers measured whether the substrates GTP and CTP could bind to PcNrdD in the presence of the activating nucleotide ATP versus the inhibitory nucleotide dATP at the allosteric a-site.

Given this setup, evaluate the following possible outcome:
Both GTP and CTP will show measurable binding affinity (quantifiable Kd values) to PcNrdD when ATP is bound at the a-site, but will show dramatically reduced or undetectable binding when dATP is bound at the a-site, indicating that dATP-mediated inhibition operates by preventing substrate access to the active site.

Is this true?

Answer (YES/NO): YES